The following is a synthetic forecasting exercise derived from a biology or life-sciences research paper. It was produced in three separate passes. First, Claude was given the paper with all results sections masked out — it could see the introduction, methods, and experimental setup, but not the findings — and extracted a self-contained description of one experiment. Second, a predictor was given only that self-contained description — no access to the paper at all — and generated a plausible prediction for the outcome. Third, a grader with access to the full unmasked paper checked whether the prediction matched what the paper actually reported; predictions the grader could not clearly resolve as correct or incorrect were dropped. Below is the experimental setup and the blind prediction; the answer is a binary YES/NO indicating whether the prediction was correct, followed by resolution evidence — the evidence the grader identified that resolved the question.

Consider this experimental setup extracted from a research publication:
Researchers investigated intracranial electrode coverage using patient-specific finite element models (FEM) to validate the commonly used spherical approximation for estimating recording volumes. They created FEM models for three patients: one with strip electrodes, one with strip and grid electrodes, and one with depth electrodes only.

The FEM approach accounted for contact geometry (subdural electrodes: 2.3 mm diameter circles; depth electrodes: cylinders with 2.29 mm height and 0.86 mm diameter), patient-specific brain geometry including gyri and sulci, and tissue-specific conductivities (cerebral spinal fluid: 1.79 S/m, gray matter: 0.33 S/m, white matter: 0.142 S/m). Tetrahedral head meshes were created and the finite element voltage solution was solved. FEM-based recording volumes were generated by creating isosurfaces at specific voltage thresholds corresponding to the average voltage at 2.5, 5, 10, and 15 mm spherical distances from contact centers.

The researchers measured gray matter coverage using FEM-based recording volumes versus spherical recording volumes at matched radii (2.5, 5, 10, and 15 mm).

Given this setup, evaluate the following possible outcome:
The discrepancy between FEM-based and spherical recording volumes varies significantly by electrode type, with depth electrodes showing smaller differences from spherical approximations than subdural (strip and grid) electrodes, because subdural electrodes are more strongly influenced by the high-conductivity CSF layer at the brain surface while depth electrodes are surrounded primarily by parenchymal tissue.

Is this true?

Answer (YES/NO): NO